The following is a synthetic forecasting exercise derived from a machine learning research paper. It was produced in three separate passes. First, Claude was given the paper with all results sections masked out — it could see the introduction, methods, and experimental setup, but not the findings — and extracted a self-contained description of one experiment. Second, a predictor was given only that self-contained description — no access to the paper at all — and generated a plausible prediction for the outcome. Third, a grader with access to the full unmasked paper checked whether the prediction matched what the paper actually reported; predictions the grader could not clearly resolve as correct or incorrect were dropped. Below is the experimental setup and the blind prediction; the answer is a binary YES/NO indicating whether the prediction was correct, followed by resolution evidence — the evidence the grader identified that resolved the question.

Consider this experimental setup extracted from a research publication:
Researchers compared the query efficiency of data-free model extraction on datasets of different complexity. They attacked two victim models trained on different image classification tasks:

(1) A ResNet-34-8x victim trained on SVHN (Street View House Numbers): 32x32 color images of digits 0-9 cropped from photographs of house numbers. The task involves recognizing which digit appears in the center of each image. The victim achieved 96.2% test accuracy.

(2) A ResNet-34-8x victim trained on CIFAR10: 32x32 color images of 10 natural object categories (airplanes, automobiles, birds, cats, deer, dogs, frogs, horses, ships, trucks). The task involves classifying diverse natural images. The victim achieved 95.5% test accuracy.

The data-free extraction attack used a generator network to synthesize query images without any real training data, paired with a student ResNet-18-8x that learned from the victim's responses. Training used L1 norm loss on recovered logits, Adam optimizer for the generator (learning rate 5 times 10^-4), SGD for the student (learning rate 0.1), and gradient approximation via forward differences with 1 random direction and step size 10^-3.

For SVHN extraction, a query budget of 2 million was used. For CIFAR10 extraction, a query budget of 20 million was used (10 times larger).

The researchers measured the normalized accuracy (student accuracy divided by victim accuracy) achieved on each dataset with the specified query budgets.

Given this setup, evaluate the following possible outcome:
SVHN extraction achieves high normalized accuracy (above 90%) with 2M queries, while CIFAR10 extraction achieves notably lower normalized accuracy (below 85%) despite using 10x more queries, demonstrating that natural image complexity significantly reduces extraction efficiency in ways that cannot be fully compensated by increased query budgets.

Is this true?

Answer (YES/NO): NO